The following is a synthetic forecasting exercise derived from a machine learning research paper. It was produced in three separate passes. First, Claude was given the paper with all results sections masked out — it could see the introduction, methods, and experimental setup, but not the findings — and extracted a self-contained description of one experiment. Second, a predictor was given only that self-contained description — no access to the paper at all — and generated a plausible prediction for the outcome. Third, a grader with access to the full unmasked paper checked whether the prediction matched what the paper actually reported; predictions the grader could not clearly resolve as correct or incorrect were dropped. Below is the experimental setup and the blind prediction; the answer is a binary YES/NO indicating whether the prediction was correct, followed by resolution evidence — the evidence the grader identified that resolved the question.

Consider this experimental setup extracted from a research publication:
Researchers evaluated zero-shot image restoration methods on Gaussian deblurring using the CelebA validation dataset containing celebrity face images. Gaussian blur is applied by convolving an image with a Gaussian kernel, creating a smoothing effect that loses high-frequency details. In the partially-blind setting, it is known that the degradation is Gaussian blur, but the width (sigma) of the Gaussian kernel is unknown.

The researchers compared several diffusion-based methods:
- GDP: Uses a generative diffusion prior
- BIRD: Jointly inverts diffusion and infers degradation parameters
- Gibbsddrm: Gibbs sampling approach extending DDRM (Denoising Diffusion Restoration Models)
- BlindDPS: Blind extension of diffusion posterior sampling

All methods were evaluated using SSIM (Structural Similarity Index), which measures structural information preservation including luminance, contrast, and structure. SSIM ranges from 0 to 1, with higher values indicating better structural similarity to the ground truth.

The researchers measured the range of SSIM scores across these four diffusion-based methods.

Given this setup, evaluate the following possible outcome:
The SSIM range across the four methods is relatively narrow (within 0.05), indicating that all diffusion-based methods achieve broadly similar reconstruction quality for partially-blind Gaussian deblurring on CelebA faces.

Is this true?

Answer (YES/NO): YES